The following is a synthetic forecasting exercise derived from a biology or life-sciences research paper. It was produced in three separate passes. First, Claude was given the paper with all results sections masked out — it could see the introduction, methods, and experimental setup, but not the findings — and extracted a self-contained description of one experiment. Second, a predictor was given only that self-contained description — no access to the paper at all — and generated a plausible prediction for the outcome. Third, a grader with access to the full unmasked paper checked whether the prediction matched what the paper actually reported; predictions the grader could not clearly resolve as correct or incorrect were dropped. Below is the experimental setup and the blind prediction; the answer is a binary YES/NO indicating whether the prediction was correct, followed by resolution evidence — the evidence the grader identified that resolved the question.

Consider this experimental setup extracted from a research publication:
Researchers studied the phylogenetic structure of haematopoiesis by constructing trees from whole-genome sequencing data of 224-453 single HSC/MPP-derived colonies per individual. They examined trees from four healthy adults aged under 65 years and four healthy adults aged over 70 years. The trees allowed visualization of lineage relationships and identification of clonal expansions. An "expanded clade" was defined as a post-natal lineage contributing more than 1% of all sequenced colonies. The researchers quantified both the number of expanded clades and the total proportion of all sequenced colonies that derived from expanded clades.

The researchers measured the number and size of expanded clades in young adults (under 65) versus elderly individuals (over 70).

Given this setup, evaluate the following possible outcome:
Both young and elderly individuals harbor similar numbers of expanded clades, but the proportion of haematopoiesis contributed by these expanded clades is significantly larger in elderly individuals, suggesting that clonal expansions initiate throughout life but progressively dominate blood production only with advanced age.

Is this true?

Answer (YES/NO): NO